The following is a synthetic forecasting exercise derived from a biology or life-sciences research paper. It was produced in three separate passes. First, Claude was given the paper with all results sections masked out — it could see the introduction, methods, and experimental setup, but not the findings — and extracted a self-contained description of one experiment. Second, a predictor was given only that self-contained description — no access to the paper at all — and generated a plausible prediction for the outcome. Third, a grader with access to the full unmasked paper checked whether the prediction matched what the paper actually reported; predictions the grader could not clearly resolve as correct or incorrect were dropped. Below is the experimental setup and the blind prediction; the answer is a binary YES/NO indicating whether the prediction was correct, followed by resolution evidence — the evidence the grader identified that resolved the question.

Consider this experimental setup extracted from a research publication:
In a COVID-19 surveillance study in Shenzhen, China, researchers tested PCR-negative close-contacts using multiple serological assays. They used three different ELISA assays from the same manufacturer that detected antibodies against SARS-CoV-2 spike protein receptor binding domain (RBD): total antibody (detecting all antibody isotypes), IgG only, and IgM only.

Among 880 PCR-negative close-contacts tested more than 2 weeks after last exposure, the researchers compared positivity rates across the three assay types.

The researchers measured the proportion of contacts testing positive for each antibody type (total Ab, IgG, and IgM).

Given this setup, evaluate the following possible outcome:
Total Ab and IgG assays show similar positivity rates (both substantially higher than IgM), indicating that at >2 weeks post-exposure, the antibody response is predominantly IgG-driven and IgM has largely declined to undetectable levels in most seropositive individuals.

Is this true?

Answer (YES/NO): NO